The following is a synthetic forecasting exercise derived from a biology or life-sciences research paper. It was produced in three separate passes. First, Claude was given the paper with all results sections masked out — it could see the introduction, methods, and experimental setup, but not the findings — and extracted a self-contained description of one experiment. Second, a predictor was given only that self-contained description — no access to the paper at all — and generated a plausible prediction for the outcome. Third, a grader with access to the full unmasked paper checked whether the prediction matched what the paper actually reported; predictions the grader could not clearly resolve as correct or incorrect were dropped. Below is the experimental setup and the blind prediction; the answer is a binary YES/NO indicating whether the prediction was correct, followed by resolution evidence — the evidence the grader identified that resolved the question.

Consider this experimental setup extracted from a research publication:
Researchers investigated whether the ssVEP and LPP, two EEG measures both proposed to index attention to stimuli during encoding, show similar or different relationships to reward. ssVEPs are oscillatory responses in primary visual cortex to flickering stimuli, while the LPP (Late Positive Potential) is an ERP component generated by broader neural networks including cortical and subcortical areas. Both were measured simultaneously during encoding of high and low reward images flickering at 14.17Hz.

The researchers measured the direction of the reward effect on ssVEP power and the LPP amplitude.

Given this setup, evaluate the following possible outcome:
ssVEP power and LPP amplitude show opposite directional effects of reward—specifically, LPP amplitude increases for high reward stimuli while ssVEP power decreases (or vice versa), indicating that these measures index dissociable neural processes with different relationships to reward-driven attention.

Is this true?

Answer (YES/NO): YES